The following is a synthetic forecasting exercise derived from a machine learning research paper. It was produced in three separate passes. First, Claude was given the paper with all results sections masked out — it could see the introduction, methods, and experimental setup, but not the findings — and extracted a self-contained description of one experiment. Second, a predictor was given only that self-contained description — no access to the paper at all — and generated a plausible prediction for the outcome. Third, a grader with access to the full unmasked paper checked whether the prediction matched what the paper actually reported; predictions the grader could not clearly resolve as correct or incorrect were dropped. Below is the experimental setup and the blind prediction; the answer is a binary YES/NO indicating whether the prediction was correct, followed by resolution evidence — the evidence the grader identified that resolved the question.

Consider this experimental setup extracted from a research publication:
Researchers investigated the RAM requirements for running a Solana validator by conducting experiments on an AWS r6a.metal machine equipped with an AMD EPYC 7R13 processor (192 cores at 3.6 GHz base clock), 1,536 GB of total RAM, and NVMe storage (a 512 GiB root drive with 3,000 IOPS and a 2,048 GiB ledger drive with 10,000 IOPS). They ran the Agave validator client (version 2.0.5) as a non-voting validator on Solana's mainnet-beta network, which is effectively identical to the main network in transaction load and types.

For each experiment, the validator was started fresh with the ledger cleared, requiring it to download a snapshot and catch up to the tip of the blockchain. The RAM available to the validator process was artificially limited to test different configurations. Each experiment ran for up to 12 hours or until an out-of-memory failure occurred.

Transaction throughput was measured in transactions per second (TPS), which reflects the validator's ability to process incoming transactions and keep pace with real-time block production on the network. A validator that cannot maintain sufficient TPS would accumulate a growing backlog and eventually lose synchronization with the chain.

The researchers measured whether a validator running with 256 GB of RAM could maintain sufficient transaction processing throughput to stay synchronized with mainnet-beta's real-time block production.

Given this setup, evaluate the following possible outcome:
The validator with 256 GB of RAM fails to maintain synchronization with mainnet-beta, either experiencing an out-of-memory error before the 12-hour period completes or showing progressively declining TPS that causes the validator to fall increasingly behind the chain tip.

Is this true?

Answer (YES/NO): NO